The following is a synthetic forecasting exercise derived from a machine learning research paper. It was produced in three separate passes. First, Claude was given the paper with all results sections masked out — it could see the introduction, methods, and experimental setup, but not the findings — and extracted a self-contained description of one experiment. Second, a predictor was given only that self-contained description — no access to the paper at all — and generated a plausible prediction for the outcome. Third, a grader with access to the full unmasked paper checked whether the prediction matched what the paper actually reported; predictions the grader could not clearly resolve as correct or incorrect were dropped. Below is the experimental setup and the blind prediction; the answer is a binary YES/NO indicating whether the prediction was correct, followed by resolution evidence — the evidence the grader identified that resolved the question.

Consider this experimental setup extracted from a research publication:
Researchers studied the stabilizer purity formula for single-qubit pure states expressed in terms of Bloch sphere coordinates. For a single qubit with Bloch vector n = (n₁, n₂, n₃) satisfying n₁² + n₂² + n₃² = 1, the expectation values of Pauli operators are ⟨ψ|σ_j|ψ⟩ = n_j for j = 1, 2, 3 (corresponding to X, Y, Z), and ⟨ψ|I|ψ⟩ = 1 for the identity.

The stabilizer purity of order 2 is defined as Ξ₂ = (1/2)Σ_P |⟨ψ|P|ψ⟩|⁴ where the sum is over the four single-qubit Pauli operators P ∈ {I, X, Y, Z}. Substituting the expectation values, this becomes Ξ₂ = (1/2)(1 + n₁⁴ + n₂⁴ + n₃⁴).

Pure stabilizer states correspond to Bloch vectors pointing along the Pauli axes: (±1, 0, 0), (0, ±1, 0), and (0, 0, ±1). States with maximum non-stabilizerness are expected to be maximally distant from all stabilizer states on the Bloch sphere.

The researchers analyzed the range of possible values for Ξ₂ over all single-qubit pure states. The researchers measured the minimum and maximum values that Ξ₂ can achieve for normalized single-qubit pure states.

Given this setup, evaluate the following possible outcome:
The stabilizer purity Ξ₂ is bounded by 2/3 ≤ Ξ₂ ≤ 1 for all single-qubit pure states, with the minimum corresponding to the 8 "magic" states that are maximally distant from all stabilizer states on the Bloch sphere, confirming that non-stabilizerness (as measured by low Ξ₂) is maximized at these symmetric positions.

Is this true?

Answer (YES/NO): NO